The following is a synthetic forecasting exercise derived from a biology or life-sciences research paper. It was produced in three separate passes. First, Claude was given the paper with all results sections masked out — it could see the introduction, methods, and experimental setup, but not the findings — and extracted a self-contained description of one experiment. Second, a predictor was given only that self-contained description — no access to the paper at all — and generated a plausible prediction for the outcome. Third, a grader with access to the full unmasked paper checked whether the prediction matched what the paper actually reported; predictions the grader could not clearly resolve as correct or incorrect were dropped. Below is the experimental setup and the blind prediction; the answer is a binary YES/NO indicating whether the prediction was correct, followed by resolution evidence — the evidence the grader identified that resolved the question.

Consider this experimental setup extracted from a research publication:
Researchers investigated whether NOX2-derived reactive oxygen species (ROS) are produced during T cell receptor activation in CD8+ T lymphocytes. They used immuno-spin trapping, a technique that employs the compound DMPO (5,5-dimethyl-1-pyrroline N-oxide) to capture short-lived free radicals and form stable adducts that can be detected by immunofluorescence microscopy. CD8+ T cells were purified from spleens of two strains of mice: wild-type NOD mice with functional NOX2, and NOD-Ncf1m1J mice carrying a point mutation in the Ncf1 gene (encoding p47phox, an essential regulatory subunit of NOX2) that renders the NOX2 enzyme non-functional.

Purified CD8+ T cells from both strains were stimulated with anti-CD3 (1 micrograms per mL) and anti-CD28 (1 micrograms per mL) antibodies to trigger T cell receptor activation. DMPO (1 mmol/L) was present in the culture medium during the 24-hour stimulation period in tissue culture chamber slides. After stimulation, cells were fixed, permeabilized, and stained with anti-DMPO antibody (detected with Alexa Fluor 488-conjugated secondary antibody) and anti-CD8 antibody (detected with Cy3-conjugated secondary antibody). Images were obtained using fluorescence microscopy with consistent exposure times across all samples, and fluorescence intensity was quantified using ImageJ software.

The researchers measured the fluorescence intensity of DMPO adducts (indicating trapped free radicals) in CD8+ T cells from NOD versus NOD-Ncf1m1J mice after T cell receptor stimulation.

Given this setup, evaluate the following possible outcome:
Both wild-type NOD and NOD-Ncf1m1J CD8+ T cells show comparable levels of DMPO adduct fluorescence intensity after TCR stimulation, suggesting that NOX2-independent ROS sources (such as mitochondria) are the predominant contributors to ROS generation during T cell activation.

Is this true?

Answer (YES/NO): NO